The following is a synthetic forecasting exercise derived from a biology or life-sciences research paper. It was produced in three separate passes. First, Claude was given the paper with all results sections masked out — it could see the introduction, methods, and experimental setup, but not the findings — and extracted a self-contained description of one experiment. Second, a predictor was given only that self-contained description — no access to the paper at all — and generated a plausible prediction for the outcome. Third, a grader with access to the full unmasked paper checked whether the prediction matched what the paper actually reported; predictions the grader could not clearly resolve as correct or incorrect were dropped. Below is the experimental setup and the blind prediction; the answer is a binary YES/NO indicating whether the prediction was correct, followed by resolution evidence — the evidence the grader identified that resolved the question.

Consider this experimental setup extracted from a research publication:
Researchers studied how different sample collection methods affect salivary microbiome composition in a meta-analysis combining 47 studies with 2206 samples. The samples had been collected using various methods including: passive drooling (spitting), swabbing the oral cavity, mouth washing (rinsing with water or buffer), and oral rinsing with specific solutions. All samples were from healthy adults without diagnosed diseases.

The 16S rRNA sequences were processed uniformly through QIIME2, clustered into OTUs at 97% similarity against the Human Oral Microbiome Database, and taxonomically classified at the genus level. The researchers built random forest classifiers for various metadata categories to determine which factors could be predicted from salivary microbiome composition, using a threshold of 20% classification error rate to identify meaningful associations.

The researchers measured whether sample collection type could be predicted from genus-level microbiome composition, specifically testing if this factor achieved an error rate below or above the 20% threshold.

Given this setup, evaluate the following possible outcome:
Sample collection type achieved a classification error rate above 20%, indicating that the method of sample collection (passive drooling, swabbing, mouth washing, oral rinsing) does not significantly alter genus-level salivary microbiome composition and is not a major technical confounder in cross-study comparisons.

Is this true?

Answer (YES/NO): NO